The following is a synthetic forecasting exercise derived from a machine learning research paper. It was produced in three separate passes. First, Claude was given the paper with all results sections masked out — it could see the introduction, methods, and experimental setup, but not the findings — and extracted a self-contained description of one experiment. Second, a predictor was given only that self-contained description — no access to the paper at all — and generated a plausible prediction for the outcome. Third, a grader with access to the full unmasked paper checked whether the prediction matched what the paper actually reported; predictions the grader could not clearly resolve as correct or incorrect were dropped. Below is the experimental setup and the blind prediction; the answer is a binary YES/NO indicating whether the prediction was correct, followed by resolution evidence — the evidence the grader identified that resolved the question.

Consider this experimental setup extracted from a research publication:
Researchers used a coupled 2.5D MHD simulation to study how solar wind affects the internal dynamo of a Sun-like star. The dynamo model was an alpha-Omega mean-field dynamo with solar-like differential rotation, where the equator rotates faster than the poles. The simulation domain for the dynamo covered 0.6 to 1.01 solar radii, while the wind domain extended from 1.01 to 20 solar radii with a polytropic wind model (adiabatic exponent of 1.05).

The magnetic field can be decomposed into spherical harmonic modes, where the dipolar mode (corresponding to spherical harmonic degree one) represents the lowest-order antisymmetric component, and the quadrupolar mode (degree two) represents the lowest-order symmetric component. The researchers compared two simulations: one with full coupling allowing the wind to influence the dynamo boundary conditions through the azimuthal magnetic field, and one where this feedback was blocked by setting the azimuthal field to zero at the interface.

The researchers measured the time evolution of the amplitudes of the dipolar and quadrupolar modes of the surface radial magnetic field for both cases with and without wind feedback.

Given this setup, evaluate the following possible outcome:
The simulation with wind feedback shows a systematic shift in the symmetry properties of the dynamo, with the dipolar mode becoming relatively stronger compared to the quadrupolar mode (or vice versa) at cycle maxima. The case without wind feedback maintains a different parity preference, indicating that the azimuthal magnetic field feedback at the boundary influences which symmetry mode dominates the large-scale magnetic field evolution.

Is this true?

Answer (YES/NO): YES